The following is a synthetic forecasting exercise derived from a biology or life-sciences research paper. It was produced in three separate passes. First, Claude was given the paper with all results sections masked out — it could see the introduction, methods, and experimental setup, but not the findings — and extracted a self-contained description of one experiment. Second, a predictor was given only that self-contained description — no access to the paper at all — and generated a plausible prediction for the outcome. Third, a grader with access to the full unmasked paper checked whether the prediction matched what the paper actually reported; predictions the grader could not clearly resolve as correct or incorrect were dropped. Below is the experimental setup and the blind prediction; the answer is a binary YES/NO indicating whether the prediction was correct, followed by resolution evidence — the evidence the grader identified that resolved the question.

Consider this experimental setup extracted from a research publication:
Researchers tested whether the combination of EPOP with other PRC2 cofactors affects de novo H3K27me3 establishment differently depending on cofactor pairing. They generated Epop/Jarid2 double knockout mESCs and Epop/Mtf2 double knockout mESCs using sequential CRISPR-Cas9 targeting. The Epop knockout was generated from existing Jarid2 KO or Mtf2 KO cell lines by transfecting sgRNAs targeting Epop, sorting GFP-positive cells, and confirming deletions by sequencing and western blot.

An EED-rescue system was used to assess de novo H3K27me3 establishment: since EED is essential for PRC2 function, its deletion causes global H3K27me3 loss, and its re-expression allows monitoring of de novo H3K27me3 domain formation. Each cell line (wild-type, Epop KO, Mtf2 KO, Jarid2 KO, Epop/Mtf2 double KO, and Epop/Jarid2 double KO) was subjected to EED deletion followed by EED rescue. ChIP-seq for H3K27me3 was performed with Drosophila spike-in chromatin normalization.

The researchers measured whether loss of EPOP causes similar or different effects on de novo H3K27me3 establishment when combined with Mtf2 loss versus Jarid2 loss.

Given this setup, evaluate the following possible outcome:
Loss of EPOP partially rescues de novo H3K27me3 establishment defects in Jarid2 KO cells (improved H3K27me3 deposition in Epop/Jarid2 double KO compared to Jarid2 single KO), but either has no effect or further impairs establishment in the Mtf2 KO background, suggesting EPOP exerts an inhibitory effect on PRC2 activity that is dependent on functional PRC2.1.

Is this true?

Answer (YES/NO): NO